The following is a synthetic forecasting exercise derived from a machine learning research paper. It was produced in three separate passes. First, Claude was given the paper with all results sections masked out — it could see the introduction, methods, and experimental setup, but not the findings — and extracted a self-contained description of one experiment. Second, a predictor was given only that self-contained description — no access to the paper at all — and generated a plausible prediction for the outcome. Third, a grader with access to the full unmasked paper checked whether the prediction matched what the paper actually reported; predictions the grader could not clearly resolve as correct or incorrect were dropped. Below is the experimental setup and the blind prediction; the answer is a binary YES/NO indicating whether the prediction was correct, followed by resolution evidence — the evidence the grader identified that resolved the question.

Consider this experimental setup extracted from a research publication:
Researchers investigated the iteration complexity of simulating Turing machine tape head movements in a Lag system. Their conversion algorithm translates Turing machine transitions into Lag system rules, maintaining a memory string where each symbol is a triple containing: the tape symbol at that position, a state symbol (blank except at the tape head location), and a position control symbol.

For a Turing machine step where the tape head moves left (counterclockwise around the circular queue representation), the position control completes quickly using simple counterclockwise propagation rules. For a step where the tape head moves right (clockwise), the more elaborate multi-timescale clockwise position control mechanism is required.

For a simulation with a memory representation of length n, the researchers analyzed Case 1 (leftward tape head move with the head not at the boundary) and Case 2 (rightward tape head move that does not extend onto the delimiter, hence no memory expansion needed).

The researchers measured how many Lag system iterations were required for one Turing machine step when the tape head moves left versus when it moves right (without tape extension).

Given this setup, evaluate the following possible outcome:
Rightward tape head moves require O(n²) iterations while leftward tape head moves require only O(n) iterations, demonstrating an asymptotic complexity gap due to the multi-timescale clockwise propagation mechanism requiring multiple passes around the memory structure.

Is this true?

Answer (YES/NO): NO